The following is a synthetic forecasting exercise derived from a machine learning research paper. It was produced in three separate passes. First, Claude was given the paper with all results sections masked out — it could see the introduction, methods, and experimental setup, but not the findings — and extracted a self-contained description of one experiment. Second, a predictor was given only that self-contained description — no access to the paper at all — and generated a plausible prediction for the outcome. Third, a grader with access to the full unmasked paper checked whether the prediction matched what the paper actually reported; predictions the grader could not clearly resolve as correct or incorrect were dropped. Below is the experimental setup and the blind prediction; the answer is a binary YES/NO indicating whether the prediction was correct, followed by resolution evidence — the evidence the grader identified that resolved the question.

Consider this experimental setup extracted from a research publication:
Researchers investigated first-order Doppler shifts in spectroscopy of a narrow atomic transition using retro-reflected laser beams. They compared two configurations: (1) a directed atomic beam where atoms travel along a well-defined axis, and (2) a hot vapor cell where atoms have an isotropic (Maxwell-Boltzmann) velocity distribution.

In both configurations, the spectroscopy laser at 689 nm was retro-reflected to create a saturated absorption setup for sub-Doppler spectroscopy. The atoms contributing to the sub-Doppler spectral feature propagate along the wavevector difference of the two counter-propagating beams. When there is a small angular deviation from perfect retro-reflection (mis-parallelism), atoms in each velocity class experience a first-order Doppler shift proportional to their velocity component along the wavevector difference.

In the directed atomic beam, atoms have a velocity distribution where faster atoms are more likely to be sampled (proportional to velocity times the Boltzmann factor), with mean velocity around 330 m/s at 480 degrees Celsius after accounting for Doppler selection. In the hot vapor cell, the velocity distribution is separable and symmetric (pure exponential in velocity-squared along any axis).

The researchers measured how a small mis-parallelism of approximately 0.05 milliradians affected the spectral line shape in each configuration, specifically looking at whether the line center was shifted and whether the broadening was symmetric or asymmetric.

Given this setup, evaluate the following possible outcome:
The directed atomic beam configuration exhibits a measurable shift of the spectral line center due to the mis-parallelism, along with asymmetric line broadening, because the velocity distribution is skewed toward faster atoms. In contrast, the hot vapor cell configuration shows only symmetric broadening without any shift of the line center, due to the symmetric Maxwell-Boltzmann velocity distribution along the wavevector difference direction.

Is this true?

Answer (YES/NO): YES